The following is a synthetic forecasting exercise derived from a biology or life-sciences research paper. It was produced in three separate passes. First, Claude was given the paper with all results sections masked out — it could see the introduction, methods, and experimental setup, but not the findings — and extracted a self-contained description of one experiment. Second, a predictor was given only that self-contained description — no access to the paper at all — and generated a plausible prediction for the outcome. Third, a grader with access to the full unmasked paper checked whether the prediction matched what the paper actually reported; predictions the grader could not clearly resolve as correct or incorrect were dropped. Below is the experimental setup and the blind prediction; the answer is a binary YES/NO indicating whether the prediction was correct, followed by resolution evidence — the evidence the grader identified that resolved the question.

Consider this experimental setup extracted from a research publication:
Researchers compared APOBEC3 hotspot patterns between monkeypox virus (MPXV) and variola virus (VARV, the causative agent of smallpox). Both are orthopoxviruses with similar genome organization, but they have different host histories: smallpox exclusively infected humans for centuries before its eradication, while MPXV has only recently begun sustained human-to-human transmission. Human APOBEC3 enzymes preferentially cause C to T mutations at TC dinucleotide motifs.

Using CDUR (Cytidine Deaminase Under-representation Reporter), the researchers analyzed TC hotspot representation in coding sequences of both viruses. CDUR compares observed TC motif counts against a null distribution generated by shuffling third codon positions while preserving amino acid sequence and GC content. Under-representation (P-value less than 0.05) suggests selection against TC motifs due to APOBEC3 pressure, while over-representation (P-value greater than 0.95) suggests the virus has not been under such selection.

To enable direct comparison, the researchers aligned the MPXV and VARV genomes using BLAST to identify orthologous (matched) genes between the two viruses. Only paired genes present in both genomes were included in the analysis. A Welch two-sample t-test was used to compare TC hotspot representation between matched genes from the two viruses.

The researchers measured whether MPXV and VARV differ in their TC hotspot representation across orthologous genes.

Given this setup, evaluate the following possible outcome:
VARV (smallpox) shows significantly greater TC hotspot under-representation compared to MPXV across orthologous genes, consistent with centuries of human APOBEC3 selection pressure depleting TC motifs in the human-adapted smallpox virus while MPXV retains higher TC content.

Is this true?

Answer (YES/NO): YES